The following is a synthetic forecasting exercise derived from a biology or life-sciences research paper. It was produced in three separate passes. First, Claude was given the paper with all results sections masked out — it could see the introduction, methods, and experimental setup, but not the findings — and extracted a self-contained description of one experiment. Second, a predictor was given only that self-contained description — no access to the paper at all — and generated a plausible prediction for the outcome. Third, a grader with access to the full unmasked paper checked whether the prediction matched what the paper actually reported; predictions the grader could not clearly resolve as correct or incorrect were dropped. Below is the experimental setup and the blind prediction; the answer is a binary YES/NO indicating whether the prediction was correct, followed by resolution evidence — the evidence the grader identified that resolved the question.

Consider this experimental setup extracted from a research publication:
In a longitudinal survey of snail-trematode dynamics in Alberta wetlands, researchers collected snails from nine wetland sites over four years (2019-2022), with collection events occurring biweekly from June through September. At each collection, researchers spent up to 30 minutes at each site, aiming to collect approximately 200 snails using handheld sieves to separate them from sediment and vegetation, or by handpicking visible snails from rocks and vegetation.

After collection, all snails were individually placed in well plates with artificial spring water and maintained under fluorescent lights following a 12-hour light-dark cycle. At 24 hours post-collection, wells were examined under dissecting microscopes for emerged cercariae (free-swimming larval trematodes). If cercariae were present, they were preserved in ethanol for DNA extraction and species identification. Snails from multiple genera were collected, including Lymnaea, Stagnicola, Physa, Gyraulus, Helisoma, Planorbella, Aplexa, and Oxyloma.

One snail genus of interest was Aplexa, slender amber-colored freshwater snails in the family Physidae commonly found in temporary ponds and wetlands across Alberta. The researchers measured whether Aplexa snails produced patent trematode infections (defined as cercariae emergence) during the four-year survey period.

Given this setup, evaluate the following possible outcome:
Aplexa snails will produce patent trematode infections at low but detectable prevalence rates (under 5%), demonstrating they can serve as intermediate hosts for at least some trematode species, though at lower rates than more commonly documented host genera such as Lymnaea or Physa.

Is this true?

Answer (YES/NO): NO